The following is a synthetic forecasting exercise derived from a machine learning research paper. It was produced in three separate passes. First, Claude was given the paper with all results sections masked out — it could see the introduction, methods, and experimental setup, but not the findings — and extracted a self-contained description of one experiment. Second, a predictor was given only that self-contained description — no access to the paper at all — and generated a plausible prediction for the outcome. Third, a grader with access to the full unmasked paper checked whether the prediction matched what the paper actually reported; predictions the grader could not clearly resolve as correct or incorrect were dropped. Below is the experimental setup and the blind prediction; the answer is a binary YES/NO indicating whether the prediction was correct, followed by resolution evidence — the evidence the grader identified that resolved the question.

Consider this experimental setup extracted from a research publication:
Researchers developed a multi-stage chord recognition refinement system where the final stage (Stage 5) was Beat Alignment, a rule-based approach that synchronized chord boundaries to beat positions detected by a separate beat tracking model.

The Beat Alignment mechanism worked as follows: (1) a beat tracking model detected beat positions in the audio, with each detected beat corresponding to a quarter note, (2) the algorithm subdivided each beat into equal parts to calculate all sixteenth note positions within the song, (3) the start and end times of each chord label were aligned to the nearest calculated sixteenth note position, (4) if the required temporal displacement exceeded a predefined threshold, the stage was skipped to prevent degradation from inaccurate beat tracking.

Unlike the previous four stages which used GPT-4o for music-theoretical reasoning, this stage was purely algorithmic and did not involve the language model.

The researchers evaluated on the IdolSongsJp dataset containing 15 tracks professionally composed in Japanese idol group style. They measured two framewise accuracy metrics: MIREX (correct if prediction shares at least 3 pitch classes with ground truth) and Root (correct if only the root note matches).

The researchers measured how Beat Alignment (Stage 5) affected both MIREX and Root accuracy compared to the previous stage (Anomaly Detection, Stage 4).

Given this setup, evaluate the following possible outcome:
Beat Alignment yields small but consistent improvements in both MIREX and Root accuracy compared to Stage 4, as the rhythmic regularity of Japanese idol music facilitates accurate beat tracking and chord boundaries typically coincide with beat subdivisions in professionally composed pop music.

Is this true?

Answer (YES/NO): NO